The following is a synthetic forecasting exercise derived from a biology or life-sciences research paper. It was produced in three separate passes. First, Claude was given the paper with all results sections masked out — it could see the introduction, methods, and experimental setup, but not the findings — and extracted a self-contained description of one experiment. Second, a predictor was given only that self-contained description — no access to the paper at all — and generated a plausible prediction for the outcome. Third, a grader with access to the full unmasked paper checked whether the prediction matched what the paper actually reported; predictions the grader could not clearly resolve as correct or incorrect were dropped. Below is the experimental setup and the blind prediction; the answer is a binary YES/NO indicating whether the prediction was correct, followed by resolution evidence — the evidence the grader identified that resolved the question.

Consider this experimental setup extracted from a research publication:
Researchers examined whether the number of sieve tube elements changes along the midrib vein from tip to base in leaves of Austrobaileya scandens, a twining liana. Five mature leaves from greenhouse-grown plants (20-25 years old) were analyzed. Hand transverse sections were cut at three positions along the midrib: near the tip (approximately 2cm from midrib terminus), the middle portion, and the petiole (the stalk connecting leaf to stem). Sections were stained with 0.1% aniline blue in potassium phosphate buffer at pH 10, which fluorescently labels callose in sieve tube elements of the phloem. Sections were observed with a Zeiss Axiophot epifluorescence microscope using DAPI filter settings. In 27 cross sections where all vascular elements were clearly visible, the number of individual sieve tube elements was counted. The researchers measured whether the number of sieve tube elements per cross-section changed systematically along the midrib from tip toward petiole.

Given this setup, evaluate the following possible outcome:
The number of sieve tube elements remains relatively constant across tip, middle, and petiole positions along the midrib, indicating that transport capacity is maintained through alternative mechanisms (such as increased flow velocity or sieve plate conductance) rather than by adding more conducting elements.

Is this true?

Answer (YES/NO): NO